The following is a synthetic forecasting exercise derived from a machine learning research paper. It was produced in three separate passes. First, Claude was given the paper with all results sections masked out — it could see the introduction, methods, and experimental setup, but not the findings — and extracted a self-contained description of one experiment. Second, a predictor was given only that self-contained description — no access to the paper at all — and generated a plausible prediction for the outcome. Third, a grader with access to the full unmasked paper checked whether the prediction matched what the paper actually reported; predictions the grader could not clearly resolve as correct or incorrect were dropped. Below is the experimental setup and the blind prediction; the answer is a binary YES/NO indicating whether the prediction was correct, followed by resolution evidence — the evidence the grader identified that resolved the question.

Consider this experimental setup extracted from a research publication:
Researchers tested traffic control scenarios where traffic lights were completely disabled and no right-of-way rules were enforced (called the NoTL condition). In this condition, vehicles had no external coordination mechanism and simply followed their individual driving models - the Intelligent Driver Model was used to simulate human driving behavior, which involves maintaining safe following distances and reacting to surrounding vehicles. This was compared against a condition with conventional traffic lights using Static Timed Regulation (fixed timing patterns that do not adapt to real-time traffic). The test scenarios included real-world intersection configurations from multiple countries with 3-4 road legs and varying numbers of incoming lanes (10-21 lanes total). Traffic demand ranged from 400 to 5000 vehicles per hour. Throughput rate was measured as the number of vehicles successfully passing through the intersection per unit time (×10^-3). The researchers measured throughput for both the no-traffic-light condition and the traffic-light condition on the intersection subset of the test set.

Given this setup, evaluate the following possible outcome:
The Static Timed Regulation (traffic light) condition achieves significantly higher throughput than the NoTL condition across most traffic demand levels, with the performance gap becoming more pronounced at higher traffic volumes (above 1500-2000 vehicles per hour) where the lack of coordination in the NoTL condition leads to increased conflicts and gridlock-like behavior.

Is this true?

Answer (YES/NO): NO